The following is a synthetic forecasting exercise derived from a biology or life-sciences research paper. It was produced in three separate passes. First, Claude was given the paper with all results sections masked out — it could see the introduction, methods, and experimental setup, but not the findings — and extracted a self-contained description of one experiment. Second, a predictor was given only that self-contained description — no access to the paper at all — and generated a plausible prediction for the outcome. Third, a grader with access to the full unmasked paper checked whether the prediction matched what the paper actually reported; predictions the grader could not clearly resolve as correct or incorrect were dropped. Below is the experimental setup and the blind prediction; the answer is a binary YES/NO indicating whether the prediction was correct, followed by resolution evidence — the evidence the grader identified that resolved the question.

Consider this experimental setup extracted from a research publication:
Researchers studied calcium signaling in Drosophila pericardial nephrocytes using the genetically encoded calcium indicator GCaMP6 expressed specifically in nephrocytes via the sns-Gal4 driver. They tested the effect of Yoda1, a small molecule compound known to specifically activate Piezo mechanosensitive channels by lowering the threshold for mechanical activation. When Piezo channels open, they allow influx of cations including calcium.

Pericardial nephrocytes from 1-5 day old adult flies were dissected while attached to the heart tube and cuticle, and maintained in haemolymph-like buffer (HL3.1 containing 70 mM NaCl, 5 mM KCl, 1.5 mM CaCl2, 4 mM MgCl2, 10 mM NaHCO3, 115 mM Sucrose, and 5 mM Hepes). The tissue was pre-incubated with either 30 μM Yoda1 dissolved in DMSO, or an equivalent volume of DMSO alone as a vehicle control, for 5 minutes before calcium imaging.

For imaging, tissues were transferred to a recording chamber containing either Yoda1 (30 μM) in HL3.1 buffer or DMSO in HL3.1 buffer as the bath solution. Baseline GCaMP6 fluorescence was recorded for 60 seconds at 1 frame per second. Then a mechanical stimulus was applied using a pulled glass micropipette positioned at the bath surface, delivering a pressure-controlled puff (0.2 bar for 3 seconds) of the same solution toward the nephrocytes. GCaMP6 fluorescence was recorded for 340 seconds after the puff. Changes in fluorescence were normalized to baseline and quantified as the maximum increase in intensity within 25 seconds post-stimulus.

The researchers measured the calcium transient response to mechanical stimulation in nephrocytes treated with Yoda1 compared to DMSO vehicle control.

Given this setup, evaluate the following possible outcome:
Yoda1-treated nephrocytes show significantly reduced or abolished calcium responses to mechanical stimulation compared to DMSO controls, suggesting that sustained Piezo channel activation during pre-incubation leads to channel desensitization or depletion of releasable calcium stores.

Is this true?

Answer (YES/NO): NO